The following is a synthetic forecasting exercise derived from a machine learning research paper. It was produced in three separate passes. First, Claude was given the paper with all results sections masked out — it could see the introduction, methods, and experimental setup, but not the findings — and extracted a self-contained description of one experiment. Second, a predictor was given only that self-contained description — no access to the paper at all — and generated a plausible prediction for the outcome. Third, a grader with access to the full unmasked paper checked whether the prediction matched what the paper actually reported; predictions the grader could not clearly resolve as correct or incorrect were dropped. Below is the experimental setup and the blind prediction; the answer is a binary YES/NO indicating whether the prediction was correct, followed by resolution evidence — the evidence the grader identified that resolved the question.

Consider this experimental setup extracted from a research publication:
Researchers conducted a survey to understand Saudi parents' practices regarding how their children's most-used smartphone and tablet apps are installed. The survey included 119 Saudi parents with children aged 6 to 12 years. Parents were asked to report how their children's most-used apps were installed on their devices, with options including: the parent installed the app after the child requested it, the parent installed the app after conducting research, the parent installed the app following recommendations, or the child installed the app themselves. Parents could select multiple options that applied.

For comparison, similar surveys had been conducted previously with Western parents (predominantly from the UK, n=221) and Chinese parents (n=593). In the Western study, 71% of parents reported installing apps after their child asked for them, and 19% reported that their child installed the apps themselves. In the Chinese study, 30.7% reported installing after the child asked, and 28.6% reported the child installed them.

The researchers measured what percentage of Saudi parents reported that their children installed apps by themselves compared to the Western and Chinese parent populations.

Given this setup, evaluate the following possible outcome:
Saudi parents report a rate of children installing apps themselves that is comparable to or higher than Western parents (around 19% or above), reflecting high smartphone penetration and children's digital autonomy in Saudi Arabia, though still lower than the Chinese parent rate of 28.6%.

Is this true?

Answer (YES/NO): NO